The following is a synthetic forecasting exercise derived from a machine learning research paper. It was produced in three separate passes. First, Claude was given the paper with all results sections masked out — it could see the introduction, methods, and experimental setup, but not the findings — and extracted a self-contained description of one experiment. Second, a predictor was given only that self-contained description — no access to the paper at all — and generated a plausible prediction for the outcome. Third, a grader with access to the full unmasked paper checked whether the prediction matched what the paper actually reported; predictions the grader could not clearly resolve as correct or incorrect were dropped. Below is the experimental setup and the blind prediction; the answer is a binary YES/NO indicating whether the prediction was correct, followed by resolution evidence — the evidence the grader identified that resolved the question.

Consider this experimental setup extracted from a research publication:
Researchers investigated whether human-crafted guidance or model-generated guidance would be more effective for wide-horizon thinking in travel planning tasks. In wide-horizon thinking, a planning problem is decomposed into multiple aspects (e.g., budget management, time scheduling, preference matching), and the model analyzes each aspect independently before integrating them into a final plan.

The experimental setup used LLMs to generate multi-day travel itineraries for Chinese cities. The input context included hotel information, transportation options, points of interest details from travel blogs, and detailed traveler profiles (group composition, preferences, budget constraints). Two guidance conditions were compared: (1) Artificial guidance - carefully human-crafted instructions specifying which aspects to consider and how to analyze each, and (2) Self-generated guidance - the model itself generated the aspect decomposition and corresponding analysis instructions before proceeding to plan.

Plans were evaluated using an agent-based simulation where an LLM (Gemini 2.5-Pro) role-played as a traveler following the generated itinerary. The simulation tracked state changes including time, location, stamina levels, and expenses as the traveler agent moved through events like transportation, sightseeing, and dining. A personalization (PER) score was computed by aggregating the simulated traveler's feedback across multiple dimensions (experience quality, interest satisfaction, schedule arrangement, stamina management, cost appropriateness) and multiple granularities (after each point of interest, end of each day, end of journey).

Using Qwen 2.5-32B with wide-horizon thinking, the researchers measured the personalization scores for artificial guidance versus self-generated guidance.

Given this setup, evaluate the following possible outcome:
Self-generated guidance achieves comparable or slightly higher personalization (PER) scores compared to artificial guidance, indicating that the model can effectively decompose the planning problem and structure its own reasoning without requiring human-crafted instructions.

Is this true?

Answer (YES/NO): NO